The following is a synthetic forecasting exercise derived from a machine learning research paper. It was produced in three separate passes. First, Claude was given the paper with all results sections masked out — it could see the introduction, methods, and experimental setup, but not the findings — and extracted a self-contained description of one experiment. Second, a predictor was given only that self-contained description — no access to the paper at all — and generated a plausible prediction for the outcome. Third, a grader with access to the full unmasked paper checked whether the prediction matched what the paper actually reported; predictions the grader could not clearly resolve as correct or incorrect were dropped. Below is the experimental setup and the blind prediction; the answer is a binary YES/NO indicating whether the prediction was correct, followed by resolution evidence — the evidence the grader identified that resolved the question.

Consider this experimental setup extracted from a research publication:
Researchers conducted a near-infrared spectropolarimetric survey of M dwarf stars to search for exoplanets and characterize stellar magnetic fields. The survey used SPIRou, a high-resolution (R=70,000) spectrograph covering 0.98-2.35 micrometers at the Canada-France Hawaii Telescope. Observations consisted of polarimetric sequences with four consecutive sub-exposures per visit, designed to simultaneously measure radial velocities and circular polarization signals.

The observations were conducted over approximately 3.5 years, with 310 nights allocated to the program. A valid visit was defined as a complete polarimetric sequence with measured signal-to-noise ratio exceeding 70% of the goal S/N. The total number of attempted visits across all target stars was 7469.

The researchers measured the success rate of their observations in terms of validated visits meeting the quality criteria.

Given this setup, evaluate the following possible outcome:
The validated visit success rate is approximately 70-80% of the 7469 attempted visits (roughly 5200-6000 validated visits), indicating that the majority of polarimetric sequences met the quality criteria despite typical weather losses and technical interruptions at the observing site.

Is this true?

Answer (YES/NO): NO